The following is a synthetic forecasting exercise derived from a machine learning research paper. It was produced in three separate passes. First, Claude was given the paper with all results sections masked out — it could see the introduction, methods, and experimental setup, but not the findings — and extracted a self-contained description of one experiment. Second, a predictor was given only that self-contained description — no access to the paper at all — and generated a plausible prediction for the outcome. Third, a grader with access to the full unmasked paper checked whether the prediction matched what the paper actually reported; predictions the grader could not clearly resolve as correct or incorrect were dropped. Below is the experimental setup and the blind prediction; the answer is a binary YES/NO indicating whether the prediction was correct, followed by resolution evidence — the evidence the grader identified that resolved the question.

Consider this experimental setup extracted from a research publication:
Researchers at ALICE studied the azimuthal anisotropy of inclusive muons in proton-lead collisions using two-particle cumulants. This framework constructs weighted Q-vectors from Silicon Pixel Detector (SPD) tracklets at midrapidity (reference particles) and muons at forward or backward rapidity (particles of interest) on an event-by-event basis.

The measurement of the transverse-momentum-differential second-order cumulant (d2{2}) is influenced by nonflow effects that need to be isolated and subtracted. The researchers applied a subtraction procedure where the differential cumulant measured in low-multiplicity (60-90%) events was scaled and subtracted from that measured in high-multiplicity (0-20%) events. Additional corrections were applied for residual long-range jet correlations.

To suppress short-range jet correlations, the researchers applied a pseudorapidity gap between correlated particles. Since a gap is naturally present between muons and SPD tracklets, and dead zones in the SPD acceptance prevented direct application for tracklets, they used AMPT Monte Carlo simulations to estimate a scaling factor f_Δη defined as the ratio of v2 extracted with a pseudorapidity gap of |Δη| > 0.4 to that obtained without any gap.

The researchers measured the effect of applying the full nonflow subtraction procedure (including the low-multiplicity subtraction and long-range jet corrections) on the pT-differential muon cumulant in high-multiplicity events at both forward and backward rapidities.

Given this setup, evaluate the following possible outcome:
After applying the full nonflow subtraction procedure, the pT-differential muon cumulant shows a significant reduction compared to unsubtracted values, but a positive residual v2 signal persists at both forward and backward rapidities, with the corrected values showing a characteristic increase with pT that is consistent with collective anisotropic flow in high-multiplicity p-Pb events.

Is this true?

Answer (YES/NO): YES